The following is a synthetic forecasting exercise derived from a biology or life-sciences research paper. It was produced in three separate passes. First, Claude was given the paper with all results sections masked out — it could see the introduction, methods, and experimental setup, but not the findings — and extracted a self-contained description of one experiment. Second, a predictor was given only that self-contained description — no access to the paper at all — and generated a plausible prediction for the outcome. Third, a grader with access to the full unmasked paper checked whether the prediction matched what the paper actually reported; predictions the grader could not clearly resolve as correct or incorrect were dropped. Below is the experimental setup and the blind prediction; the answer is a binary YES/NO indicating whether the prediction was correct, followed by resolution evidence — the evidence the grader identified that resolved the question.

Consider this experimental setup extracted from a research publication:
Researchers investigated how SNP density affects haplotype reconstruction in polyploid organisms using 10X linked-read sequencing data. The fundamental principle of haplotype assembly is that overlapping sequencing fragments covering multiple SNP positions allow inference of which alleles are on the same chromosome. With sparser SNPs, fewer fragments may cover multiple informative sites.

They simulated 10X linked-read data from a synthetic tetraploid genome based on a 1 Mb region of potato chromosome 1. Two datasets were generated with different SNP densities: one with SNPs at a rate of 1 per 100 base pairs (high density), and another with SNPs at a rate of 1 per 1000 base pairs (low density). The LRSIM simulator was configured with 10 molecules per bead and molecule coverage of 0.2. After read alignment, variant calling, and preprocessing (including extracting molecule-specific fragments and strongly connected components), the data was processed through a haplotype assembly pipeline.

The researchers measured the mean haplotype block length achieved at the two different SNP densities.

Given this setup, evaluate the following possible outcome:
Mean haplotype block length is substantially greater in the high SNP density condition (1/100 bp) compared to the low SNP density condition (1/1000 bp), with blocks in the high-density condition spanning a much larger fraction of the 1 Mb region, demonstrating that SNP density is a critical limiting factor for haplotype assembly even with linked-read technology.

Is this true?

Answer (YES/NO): YES